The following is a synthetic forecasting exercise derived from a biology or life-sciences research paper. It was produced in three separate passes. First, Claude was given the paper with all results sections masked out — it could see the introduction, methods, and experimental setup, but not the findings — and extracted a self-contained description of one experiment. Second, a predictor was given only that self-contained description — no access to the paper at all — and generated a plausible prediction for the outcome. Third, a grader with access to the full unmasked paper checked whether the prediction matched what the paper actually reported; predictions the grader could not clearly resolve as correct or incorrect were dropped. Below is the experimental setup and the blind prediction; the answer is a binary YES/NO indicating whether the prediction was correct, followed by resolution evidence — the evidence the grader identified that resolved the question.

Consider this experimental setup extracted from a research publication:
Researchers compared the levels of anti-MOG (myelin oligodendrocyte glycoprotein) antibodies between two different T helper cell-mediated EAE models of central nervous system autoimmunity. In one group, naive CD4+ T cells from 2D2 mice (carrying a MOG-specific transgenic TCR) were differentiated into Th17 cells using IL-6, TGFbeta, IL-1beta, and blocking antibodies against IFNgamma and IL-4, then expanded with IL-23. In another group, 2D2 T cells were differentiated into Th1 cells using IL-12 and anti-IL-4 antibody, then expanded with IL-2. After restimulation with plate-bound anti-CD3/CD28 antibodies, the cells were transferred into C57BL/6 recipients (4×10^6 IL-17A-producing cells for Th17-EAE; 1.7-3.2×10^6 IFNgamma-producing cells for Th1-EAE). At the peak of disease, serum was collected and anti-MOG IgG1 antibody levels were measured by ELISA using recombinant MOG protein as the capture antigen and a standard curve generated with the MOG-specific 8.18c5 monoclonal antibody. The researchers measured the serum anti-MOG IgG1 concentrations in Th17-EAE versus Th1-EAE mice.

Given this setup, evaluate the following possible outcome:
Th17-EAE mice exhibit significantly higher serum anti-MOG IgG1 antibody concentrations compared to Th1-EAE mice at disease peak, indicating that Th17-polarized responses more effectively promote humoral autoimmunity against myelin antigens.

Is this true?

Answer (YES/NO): YES